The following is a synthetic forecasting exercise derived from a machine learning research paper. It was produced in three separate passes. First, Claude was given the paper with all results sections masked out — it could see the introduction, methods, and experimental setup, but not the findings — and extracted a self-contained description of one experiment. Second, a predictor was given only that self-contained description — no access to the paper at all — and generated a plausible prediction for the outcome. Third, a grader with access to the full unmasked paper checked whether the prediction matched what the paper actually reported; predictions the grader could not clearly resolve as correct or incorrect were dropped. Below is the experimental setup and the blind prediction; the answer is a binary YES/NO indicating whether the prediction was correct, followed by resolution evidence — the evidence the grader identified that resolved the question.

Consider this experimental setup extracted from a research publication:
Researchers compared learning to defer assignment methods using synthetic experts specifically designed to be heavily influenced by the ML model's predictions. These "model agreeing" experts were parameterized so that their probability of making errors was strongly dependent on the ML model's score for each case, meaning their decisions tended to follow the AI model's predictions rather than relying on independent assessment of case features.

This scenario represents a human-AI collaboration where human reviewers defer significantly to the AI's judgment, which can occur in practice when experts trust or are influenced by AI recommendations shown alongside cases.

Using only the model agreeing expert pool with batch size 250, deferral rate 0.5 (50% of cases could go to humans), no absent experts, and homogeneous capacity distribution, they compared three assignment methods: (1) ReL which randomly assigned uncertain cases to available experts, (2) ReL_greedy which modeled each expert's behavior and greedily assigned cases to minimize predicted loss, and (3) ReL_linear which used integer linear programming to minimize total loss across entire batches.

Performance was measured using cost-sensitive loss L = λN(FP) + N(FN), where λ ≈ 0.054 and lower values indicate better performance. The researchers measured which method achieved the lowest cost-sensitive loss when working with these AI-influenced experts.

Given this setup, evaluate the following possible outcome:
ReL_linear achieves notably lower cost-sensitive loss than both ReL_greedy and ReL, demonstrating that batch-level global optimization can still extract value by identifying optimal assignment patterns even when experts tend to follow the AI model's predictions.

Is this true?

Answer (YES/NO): YES